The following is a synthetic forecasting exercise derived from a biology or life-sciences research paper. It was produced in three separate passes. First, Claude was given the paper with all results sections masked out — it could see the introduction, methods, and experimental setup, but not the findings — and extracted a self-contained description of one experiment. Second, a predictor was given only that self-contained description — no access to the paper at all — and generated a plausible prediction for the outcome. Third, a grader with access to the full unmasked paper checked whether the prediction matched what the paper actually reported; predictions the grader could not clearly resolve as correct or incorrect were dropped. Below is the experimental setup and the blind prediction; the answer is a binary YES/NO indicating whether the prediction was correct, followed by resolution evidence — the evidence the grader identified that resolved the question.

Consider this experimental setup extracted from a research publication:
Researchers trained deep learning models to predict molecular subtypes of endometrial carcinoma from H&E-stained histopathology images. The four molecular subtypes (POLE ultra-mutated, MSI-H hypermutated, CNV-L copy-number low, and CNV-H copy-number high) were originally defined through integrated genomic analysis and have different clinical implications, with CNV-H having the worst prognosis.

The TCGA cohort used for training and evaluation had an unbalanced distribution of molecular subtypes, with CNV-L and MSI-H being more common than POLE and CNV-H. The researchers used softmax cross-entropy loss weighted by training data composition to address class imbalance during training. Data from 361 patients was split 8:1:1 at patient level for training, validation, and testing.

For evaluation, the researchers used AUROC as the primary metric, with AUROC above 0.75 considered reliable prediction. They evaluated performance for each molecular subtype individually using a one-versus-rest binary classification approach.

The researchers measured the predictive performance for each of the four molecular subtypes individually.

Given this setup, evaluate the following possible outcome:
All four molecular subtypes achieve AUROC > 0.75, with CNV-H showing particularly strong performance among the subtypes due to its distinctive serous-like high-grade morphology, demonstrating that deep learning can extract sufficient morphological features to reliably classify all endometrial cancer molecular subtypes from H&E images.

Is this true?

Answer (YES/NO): NO